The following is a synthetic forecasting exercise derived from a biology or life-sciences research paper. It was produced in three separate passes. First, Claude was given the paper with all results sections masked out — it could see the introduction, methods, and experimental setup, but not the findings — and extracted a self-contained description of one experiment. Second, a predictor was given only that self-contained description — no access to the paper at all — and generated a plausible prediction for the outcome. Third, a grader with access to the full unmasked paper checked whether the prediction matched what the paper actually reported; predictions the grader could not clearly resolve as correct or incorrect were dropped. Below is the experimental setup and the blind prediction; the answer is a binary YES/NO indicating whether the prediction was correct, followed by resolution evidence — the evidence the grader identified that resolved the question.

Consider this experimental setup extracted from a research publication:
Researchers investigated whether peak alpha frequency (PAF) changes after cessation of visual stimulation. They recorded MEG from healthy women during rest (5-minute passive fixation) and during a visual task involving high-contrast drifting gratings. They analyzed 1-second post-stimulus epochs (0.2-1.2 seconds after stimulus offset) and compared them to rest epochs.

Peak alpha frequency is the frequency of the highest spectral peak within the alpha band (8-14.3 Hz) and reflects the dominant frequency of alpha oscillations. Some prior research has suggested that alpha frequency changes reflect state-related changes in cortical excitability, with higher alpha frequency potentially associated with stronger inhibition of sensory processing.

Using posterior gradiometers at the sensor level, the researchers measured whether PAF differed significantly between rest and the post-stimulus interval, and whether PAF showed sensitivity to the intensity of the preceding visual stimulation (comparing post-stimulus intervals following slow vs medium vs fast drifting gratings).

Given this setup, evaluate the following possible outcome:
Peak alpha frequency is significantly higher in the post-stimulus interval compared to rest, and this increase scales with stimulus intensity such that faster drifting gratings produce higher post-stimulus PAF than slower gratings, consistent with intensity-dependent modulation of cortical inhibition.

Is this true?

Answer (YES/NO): YES